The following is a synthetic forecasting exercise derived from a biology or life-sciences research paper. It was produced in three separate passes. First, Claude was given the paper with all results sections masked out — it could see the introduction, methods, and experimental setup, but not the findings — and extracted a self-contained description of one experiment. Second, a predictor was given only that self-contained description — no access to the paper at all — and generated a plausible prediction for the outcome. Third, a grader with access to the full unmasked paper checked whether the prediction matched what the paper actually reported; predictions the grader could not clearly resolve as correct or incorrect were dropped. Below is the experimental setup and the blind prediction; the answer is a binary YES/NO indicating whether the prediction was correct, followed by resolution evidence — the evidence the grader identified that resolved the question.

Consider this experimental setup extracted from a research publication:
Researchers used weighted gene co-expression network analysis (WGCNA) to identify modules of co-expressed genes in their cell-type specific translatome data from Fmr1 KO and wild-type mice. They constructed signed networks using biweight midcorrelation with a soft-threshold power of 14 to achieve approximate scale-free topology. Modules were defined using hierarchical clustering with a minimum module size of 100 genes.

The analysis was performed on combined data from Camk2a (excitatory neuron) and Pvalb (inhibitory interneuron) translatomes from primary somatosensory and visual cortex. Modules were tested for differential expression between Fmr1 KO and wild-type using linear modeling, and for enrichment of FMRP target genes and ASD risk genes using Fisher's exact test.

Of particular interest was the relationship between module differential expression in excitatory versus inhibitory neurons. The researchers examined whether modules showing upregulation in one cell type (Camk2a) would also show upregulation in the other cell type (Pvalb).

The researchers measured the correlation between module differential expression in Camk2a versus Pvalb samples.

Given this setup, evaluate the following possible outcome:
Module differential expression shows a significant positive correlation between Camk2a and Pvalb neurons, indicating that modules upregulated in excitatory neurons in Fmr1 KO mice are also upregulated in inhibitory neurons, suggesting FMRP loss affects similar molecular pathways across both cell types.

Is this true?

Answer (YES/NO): NO